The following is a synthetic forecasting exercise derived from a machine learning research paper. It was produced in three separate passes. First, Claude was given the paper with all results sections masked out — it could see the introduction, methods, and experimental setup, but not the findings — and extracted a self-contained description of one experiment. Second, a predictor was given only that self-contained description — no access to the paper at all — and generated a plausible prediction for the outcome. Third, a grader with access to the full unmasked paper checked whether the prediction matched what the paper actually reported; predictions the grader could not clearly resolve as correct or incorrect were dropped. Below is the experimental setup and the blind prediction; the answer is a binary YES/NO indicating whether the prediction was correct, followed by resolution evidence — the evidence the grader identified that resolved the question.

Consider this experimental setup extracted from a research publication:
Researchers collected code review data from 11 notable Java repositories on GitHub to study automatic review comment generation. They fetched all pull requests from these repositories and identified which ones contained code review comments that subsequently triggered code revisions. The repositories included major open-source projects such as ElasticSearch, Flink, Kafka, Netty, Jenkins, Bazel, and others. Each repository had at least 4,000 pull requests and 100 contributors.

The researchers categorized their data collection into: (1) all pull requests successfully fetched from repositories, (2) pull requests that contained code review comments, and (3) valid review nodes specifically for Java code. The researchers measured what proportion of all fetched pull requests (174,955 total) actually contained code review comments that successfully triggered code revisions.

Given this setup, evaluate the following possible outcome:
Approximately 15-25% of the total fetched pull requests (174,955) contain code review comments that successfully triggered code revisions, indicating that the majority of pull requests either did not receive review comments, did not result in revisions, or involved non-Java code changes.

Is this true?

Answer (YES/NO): NO